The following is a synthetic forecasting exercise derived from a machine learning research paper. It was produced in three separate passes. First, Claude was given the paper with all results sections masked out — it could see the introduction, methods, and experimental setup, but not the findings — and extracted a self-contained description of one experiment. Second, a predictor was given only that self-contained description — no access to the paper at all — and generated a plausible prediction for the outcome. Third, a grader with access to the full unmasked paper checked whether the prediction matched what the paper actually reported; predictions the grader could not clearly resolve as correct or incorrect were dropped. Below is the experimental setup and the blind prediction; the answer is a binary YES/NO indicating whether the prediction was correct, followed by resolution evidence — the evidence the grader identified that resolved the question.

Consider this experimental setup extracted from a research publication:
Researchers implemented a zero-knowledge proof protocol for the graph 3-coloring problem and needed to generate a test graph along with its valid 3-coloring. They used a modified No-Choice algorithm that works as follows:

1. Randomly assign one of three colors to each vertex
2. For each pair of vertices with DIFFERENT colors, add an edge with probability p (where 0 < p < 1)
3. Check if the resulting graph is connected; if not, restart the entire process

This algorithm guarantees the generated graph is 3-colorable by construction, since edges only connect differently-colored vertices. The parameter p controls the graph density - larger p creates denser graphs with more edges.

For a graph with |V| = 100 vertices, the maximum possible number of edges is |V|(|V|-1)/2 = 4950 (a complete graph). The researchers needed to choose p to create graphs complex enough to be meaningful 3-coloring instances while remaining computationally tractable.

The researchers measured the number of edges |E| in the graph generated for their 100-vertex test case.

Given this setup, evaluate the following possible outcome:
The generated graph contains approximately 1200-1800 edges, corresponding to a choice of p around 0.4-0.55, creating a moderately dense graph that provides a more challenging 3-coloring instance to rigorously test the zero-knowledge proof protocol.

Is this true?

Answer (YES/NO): NO